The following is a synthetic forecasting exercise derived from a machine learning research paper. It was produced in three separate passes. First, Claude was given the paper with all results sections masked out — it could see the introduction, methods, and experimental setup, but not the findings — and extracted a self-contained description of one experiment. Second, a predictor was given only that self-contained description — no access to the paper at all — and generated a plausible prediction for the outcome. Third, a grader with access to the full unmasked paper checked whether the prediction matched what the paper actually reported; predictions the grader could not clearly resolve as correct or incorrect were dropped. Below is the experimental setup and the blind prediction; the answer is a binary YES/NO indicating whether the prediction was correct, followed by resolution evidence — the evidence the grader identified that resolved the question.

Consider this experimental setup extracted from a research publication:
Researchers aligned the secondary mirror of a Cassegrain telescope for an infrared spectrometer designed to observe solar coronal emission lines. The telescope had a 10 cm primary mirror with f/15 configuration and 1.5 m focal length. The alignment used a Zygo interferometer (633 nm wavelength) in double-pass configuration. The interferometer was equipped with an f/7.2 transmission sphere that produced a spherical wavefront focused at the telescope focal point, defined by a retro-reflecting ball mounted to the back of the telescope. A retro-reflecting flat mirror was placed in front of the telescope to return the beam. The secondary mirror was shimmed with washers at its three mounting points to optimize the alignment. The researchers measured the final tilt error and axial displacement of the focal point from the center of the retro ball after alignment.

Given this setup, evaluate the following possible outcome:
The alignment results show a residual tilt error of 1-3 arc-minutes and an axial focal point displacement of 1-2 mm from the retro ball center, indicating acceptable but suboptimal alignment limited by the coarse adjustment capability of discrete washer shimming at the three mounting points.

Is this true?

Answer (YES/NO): NO